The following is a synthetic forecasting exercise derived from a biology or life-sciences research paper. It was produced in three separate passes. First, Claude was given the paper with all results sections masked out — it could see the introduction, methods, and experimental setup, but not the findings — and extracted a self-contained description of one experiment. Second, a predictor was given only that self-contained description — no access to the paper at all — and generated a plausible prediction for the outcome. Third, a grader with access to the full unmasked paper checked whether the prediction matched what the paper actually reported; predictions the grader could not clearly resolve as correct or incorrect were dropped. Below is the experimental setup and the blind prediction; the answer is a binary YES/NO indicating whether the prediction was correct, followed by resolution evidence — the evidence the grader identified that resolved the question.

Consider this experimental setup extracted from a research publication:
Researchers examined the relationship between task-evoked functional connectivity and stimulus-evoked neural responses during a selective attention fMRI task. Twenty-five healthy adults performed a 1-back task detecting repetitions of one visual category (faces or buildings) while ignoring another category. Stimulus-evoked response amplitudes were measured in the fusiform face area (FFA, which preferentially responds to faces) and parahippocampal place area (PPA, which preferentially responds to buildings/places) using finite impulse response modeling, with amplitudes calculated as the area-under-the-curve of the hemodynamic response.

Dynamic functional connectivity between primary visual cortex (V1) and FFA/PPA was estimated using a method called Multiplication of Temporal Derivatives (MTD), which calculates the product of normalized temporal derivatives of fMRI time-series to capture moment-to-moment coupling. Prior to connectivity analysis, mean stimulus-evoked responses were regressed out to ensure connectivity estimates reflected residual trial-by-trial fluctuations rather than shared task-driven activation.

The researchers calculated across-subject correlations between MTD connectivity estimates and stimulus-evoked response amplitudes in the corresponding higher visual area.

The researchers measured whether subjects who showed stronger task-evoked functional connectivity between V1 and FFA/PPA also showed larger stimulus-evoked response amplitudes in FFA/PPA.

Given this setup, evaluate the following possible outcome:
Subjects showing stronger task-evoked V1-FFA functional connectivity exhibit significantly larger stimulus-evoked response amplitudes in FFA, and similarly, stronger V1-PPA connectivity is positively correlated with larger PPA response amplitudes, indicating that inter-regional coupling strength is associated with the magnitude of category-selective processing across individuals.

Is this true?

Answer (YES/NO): NO